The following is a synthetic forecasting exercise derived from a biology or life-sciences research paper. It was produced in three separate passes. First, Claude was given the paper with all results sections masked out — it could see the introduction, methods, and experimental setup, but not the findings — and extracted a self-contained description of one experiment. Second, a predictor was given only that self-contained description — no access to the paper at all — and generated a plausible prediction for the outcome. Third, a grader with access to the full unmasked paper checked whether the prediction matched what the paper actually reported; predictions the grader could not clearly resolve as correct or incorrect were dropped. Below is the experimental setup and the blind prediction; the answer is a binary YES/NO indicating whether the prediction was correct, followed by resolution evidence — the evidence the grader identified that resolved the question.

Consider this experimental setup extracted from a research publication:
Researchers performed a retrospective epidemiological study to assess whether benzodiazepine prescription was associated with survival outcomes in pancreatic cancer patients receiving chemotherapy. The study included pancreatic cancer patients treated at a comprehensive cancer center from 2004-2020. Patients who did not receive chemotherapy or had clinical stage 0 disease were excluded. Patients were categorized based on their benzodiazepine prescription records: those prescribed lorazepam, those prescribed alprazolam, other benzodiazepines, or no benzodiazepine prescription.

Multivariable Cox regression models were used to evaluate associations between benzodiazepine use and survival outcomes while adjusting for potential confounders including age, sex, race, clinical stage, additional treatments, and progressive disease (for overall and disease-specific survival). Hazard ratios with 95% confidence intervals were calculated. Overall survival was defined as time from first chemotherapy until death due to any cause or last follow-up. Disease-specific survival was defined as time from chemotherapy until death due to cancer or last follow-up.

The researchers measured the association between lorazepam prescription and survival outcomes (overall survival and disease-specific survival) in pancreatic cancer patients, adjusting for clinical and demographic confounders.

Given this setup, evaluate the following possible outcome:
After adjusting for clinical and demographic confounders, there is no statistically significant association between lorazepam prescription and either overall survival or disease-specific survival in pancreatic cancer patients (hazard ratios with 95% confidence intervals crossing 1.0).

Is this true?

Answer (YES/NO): NO